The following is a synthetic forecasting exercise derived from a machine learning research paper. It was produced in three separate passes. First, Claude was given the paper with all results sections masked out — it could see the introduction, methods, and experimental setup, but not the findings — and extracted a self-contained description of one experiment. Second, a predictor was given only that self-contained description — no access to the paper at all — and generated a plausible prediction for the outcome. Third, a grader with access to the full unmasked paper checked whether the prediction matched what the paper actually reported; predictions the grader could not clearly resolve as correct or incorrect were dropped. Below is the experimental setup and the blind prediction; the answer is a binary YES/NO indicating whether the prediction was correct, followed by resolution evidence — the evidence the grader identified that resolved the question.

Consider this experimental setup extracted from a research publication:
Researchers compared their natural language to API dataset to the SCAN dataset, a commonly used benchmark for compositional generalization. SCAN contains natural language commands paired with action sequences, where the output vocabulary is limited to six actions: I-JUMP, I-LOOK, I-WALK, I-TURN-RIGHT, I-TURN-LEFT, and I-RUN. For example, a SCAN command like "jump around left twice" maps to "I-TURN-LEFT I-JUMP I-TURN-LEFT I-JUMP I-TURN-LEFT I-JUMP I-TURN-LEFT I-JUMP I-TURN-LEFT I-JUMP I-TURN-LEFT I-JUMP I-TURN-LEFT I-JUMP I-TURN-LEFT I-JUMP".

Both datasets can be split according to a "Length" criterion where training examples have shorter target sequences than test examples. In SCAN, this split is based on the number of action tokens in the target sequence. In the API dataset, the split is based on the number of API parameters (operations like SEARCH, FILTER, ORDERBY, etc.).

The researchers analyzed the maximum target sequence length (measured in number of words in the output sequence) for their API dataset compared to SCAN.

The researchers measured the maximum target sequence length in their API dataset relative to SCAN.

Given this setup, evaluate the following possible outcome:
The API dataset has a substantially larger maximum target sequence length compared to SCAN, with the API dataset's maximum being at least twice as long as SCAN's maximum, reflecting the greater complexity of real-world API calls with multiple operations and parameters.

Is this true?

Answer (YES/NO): NO